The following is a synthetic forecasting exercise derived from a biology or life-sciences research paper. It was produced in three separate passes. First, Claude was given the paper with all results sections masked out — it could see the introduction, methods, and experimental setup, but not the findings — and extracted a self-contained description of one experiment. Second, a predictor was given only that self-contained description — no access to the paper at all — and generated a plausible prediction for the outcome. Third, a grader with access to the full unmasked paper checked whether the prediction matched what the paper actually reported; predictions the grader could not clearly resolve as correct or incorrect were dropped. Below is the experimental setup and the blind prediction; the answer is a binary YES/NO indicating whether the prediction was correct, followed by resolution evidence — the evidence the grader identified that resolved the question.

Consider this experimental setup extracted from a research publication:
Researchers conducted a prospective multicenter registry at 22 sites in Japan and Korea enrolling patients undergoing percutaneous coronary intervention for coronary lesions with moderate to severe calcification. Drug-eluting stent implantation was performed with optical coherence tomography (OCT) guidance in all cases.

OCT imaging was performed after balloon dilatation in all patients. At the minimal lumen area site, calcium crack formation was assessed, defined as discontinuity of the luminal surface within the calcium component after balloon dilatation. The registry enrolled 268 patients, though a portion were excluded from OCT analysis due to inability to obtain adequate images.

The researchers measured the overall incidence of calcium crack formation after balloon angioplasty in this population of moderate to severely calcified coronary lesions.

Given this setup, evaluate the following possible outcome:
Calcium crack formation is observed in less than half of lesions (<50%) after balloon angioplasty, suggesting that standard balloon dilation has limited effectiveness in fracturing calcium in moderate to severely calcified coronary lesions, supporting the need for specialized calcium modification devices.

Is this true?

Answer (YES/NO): YES